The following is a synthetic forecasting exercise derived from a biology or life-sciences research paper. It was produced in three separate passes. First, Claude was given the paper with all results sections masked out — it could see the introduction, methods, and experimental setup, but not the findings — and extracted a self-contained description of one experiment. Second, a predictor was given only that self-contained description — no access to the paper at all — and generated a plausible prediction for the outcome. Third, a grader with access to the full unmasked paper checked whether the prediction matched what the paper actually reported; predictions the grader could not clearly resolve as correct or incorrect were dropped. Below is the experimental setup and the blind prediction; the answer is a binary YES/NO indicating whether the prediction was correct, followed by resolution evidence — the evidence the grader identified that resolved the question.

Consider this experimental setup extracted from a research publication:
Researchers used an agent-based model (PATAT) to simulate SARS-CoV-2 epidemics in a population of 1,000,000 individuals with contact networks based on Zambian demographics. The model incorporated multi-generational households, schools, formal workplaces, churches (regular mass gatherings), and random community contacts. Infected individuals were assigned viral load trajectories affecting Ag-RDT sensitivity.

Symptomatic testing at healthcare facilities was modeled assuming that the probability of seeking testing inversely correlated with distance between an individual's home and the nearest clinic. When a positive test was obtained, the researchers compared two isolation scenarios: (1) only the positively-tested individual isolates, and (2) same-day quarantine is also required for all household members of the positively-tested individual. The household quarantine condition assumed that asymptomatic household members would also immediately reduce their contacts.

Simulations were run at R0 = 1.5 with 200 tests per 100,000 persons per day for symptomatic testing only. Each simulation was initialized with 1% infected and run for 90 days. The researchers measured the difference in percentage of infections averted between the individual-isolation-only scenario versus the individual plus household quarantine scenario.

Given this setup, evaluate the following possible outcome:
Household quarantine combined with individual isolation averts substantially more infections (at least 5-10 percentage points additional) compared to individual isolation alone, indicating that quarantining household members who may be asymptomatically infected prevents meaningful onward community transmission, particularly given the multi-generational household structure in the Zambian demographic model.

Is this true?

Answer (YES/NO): NO